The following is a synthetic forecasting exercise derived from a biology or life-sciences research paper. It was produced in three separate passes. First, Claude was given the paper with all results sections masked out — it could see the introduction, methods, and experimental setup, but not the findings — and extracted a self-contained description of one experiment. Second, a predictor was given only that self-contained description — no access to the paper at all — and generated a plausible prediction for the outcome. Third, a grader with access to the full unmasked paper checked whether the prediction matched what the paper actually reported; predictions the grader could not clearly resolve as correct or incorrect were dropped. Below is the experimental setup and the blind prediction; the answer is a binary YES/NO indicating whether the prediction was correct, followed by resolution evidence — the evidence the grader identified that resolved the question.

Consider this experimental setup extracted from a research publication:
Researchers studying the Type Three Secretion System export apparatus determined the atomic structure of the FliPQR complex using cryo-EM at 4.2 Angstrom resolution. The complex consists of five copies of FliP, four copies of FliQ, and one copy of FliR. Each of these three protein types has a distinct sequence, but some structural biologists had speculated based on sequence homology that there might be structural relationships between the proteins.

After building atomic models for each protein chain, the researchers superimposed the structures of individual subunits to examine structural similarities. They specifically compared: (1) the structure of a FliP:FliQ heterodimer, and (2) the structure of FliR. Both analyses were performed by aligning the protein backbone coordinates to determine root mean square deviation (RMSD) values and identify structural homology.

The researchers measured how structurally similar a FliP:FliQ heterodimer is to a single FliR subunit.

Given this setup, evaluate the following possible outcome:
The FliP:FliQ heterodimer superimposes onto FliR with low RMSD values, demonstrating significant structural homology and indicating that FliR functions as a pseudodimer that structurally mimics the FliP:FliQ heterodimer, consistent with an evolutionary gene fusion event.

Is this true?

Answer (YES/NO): YES